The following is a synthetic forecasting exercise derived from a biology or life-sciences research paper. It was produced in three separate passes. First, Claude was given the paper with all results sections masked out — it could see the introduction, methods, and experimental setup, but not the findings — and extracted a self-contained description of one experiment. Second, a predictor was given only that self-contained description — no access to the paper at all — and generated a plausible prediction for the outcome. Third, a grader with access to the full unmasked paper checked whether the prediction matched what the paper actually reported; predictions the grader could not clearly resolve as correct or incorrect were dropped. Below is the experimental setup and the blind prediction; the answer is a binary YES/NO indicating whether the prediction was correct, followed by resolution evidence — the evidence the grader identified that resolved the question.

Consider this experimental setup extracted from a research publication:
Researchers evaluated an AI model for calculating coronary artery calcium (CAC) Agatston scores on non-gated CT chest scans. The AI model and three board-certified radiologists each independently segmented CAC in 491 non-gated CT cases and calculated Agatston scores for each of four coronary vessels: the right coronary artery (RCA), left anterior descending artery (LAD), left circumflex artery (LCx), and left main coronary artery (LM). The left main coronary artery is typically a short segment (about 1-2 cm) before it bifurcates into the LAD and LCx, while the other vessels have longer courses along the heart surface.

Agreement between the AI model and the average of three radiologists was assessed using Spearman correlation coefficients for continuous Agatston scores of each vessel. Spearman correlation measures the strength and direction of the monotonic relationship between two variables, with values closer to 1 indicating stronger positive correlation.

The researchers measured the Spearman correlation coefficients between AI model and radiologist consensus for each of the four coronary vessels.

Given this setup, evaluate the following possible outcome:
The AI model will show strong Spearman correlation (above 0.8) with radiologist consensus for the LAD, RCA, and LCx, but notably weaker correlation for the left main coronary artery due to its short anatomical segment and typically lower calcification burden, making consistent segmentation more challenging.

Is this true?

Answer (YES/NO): YES